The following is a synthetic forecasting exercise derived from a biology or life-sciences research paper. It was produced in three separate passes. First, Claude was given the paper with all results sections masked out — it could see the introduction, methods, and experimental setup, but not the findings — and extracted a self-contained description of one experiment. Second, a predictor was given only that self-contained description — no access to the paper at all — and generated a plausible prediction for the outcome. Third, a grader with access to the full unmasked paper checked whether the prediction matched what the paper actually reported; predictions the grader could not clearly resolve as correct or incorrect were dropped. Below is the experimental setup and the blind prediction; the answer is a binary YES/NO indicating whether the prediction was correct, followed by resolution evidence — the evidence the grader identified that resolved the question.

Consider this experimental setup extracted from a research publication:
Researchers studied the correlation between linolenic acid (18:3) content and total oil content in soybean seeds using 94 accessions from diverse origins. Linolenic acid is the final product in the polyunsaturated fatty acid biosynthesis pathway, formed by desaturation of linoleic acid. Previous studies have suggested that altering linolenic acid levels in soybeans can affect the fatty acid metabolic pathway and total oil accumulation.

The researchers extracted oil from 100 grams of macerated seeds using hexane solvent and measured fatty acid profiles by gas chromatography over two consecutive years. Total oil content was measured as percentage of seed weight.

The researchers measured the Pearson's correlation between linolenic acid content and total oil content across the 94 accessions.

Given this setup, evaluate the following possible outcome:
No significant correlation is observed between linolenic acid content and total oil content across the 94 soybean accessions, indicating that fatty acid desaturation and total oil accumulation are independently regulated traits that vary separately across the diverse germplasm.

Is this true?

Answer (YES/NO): NO